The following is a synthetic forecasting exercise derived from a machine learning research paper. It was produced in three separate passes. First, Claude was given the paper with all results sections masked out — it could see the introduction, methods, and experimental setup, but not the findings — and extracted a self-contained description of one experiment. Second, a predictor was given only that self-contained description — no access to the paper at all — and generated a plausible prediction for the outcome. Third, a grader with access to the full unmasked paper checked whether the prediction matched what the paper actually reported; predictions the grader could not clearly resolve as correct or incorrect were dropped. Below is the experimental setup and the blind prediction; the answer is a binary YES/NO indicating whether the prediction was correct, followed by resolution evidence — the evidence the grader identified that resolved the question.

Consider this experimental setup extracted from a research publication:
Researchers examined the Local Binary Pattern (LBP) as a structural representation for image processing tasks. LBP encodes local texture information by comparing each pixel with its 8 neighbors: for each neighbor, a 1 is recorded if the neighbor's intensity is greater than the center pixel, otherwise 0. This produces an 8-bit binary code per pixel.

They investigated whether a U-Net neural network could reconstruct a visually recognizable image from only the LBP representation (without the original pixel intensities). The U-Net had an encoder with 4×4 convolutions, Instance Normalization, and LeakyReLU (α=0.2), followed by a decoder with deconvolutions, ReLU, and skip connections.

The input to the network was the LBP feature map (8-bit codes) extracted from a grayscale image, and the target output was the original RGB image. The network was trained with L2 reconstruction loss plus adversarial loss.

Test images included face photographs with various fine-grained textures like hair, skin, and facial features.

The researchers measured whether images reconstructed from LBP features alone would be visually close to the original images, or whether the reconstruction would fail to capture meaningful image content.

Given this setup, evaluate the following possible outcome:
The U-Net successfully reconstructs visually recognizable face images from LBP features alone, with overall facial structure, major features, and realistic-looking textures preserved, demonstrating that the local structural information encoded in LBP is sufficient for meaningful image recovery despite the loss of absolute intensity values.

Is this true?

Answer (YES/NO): YES